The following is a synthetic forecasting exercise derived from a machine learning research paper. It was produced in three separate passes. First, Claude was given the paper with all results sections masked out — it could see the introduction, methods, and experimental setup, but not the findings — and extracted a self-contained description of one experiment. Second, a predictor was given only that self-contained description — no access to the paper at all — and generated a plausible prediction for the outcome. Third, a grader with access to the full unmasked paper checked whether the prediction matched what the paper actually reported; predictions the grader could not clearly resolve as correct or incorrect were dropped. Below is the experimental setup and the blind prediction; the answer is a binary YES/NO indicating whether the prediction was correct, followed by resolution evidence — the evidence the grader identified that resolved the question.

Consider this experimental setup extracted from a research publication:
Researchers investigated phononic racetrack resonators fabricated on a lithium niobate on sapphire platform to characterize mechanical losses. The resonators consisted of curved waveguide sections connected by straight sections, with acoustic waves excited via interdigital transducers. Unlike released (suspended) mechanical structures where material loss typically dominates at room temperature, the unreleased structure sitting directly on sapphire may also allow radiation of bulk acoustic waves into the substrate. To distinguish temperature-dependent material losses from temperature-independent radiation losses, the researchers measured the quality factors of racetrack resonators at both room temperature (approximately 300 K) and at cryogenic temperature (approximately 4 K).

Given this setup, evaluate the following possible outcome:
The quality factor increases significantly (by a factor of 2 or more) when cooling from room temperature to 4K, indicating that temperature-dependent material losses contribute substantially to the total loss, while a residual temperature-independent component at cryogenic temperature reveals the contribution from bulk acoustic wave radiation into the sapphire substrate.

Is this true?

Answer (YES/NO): NO